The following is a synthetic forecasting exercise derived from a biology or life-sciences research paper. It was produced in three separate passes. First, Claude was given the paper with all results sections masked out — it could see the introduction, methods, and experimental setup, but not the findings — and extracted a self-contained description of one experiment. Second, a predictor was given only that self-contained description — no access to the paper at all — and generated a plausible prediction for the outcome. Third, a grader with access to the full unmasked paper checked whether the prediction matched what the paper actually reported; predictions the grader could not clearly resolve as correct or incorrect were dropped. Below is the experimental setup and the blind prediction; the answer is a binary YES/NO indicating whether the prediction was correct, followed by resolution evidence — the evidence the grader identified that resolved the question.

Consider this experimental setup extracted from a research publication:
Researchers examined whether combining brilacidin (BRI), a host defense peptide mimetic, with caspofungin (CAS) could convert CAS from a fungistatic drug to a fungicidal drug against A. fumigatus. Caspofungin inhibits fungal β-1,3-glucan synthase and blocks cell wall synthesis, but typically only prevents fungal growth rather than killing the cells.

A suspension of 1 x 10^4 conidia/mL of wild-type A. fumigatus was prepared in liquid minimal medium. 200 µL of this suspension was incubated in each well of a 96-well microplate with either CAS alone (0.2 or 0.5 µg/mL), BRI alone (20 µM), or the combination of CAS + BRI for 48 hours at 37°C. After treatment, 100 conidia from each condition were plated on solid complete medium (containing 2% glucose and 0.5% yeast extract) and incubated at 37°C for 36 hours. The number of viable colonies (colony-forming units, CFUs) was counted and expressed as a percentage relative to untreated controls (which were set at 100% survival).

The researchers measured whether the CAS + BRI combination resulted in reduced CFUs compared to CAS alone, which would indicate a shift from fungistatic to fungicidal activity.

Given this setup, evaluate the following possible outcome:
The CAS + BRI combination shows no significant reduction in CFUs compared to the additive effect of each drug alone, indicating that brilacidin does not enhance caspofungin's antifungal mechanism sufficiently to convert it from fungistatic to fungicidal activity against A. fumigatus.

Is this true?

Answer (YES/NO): NO